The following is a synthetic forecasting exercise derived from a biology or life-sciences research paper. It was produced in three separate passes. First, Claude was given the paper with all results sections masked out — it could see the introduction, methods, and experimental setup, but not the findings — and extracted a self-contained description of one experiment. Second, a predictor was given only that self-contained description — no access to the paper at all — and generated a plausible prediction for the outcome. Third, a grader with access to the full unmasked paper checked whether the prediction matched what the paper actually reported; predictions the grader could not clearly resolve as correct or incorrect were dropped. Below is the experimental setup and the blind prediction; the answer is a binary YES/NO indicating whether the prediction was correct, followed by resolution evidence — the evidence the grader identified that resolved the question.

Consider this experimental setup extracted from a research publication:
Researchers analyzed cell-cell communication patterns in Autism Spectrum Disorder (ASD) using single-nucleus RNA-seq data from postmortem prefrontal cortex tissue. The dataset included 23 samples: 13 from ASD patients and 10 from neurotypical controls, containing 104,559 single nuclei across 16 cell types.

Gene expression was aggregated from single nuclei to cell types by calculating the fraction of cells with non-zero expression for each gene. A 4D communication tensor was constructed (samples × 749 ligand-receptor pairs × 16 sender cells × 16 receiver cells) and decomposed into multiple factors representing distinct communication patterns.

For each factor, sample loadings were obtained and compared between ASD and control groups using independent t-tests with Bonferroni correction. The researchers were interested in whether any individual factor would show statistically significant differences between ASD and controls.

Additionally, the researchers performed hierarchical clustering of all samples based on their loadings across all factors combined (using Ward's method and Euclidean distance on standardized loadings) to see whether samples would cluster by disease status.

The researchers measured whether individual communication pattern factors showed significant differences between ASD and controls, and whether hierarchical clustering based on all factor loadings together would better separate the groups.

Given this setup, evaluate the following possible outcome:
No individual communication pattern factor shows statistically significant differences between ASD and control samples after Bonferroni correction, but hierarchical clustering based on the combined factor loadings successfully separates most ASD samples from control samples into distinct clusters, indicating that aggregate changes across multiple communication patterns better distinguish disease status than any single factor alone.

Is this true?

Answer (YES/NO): NO